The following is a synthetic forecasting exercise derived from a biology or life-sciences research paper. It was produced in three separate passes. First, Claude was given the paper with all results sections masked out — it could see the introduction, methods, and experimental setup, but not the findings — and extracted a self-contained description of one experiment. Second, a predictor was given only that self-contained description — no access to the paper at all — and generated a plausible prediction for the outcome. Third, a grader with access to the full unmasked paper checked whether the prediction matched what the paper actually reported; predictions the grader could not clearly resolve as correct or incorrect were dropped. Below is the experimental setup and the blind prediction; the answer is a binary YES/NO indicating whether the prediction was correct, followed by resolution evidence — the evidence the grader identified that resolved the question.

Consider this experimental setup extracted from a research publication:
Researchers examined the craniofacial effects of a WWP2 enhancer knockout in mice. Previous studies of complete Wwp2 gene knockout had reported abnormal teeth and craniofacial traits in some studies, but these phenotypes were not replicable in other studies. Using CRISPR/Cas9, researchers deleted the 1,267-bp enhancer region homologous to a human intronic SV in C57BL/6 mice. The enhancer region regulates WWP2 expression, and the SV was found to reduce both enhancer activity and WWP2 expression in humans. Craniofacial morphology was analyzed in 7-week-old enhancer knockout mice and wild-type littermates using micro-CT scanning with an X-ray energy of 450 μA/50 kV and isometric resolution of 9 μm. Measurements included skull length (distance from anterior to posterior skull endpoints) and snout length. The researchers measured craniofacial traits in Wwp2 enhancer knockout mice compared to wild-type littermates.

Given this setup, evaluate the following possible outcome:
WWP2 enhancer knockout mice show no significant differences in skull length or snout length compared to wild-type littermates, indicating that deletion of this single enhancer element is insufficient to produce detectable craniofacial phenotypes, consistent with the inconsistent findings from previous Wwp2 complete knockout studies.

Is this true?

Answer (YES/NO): NO